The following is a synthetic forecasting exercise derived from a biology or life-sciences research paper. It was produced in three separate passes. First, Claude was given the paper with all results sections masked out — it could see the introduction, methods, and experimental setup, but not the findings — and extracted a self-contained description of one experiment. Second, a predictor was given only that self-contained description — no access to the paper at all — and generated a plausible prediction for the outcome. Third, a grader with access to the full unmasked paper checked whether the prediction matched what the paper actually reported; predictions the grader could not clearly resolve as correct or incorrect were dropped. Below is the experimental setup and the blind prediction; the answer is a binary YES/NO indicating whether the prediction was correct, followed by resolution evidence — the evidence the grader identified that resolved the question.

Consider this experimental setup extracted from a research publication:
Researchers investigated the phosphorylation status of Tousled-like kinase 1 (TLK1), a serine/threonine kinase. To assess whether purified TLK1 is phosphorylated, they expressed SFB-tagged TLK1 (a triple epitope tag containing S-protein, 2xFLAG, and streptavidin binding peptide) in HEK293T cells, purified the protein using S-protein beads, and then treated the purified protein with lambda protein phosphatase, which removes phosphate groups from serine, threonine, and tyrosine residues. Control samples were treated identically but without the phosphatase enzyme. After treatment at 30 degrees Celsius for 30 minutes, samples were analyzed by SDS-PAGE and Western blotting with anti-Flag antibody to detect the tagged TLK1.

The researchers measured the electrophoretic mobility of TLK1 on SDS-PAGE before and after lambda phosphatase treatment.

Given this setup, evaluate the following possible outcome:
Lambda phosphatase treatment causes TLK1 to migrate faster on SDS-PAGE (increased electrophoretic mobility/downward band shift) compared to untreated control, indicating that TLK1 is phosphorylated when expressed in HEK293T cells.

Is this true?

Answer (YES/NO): YES